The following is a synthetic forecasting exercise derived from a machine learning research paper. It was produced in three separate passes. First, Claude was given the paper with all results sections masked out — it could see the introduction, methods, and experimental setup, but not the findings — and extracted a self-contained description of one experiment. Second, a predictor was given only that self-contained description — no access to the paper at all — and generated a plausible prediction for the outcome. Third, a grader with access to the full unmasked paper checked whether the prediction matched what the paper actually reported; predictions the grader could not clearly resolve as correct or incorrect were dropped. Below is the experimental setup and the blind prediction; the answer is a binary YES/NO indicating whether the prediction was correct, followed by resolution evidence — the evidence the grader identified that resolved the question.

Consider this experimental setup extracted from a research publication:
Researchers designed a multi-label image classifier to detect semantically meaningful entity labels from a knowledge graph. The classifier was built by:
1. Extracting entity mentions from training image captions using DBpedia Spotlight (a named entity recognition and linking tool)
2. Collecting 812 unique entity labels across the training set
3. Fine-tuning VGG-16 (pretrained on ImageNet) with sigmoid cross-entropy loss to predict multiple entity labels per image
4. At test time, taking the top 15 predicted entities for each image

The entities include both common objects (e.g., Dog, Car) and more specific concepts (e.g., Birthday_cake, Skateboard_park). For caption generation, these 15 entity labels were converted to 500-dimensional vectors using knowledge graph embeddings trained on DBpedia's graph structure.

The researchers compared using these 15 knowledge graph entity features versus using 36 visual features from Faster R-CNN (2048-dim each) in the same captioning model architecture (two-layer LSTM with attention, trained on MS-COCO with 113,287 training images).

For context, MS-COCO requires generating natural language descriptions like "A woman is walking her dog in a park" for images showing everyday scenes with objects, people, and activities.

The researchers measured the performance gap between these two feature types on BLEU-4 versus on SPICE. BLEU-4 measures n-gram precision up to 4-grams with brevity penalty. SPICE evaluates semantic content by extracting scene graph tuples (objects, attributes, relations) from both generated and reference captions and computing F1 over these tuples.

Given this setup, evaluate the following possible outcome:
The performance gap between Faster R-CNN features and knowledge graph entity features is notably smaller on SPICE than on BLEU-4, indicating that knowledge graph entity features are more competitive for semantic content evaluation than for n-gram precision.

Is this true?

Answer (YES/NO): NO